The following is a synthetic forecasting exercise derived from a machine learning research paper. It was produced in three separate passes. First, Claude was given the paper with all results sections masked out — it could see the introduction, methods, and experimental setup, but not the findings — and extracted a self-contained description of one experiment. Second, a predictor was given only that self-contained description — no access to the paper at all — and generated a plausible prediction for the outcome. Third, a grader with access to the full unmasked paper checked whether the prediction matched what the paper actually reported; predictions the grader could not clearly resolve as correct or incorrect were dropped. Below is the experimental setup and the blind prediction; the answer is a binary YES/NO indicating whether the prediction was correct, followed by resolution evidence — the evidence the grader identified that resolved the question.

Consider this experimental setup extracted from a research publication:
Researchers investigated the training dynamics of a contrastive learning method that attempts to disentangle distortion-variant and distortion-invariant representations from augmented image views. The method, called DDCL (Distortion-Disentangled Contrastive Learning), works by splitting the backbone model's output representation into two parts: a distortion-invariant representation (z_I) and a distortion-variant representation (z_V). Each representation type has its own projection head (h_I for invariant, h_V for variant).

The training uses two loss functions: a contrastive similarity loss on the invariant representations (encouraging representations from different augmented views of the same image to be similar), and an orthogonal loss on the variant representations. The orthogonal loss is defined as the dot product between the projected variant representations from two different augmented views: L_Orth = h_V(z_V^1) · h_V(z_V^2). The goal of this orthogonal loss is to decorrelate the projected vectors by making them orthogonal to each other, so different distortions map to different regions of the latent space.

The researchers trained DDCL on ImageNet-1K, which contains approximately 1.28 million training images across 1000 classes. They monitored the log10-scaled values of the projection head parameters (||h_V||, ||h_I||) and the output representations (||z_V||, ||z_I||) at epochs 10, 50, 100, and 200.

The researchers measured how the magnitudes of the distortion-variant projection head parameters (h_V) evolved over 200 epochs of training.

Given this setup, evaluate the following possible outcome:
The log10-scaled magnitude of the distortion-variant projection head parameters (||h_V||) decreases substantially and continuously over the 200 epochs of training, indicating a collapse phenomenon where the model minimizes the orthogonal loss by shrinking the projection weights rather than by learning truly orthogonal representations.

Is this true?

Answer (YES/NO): YES